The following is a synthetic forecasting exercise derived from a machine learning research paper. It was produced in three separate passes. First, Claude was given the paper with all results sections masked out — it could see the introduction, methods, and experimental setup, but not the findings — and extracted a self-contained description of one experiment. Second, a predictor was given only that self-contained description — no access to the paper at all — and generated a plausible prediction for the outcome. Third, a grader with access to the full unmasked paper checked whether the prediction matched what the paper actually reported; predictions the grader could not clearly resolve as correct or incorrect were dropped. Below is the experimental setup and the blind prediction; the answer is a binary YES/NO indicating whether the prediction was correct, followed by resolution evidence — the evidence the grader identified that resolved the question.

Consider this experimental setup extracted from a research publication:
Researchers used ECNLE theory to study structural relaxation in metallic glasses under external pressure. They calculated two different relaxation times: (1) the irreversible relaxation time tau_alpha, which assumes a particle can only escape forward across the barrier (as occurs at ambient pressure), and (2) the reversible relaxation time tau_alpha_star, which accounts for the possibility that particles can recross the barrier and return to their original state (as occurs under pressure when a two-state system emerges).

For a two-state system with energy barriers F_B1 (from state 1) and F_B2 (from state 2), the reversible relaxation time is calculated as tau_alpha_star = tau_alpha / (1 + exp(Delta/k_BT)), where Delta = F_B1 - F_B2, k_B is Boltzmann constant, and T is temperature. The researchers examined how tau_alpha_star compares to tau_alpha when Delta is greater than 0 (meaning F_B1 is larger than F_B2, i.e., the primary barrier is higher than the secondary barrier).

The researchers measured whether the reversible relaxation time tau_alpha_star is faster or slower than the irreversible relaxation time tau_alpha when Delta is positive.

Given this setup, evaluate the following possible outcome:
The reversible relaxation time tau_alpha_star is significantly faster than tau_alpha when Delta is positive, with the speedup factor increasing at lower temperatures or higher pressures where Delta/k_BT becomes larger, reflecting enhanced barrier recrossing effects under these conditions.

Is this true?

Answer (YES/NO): YES